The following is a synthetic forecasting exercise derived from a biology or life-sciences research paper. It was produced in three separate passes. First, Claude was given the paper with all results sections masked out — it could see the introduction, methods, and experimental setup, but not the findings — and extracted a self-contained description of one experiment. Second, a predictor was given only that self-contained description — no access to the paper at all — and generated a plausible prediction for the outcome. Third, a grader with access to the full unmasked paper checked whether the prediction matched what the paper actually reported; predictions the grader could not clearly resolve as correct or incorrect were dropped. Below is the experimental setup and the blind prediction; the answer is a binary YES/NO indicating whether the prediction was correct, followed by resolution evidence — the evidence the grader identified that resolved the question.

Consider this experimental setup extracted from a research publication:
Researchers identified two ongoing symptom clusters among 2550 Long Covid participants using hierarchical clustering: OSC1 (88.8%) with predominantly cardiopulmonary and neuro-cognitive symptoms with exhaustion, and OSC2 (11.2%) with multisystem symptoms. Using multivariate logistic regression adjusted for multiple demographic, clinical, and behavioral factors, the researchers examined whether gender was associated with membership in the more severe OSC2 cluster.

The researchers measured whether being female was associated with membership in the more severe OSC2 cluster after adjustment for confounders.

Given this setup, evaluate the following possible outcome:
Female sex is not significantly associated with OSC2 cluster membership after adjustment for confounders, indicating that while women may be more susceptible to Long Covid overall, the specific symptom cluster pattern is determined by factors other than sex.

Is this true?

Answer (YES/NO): NO